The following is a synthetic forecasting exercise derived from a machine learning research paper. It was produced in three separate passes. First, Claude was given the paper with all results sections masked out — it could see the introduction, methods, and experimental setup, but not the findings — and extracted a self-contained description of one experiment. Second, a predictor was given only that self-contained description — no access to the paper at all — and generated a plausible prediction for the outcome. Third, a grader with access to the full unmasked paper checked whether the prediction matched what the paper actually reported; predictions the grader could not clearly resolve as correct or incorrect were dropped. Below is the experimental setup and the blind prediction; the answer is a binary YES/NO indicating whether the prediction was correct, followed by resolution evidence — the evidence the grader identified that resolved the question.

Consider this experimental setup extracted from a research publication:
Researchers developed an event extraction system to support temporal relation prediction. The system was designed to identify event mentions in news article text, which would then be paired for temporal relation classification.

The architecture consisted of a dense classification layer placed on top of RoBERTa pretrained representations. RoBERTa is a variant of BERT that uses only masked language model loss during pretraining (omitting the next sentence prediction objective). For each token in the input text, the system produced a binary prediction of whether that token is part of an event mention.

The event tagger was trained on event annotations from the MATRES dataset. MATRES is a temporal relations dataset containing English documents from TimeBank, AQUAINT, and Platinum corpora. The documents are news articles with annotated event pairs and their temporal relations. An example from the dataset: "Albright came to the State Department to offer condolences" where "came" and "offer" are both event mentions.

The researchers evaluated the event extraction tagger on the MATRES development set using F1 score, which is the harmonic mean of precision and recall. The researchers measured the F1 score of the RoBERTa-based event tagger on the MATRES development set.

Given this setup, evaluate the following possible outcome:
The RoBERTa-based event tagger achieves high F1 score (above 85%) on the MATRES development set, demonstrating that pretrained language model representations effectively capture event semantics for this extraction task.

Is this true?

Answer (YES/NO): YES